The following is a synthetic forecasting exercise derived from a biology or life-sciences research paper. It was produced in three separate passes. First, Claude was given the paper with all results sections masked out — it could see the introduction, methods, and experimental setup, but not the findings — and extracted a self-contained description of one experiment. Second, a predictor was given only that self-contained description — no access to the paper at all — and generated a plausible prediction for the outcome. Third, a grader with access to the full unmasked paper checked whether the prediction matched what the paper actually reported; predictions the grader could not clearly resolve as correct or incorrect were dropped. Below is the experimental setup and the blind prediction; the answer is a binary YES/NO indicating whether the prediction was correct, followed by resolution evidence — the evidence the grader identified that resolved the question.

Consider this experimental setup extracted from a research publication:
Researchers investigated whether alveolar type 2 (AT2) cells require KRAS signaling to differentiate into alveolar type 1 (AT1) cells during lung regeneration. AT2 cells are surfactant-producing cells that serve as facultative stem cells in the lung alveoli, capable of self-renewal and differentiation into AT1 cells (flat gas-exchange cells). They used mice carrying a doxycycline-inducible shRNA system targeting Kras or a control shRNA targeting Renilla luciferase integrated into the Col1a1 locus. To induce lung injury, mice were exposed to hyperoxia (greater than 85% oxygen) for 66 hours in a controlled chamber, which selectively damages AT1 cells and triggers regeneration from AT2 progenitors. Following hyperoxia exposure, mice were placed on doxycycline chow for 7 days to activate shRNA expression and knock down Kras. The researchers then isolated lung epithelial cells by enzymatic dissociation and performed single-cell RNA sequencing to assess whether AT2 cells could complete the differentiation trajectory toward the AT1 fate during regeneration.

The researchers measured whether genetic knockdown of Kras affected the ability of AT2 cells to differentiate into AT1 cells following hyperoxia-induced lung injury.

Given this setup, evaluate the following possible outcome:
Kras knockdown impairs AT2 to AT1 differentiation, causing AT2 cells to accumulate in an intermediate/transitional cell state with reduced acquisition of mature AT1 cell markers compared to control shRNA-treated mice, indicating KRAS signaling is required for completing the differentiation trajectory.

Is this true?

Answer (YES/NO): NO